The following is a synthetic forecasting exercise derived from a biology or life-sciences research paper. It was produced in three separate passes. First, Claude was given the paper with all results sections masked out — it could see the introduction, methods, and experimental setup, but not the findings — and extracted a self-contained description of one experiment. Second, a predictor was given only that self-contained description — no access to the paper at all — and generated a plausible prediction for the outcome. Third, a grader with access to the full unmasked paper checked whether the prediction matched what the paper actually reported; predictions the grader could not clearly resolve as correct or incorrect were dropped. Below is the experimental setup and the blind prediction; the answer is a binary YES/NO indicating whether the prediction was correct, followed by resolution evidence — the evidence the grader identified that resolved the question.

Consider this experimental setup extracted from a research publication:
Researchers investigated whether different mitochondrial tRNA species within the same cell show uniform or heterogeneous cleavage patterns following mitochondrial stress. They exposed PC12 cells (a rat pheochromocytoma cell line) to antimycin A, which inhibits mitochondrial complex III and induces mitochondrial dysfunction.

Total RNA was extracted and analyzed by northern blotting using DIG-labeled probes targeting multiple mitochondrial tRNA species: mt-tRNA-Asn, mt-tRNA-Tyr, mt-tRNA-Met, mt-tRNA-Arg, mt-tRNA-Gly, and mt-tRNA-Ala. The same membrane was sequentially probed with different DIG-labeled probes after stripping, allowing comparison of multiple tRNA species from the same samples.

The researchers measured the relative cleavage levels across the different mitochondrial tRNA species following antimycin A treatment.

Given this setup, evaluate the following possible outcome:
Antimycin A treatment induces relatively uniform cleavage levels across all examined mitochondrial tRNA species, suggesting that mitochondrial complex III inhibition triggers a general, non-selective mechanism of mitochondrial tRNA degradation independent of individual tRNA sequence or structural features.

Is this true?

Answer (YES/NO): NO